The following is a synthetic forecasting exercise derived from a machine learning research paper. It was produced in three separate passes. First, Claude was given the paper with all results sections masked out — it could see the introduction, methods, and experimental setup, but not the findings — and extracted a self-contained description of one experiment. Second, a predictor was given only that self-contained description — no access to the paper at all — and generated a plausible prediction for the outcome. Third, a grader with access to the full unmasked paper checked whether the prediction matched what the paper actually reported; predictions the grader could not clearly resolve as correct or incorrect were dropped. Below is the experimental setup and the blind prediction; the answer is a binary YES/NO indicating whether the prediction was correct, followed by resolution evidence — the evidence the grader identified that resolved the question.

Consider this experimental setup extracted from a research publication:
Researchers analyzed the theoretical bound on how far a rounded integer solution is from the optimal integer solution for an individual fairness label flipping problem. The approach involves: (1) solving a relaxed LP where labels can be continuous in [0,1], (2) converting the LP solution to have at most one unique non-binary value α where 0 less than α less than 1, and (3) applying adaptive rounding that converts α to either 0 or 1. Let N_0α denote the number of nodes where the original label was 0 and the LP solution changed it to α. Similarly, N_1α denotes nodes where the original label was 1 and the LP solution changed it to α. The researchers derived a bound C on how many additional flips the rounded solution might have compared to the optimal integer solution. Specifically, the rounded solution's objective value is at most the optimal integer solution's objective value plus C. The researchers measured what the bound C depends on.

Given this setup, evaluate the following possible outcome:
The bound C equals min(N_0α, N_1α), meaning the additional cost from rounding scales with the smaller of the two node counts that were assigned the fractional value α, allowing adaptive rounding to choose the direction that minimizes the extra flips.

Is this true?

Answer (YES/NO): NO